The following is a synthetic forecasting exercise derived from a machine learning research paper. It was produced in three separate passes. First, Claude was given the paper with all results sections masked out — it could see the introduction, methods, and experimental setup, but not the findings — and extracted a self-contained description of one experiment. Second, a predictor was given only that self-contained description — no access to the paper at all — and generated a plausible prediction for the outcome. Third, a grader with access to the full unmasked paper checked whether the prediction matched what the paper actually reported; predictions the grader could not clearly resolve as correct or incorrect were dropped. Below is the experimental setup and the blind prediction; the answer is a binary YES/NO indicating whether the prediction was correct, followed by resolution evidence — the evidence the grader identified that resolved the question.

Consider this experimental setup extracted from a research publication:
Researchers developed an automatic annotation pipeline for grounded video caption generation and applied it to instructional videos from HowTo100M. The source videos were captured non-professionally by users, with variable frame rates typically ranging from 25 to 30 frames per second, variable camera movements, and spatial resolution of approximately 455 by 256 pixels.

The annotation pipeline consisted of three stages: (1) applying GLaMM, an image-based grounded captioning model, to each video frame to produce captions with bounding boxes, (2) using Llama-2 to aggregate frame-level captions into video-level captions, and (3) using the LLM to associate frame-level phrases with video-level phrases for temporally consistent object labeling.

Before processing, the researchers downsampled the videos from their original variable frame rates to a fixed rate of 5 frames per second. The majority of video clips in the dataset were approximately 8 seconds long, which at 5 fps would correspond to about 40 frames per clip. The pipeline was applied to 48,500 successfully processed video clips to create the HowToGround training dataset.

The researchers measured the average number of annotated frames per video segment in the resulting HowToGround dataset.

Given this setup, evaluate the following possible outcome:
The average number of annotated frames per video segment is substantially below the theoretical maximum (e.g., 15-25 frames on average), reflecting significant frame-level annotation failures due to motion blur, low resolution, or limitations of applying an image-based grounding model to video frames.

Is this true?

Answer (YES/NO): NO